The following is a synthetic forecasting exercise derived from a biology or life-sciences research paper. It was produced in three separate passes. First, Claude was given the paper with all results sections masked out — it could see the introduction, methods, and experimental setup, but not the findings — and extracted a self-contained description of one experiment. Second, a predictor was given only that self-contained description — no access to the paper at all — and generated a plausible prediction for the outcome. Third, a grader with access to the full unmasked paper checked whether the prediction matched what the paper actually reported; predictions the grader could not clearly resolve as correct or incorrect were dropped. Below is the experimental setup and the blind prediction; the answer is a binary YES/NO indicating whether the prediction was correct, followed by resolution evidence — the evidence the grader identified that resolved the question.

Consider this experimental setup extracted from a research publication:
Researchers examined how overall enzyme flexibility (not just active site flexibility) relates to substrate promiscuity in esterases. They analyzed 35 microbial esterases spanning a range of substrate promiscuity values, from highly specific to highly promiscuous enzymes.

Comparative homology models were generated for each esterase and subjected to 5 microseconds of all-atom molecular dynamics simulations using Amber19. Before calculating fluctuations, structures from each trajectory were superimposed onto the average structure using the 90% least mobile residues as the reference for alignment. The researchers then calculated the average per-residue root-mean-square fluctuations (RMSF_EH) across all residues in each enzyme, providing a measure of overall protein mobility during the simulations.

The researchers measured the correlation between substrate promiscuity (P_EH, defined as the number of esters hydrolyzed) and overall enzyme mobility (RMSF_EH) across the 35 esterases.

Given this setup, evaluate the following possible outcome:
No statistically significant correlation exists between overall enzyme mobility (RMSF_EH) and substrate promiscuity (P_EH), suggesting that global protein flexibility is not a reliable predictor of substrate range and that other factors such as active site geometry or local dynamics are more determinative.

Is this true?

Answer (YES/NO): NO